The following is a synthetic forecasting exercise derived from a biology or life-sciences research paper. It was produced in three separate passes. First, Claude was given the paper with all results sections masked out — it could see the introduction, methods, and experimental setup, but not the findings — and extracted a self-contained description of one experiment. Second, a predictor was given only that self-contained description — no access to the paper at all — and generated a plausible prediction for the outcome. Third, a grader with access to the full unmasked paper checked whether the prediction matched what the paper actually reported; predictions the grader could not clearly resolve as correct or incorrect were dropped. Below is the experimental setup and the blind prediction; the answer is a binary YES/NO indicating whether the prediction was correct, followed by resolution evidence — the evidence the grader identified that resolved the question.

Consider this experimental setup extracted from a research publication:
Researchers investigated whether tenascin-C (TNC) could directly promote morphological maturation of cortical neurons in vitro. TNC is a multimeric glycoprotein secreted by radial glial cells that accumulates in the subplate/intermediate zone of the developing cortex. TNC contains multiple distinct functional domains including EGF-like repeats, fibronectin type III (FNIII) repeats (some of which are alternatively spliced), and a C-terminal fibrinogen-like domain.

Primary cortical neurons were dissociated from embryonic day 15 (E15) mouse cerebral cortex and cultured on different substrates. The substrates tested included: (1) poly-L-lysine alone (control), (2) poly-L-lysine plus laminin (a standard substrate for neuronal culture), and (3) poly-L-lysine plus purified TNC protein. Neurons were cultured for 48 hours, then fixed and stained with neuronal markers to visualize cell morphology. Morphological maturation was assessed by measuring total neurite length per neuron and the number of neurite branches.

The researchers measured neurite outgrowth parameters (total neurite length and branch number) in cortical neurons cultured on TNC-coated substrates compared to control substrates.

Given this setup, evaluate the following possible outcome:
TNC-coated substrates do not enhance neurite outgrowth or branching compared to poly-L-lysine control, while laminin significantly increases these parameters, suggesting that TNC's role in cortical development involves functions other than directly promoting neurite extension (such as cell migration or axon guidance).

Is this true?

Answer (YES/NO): NO